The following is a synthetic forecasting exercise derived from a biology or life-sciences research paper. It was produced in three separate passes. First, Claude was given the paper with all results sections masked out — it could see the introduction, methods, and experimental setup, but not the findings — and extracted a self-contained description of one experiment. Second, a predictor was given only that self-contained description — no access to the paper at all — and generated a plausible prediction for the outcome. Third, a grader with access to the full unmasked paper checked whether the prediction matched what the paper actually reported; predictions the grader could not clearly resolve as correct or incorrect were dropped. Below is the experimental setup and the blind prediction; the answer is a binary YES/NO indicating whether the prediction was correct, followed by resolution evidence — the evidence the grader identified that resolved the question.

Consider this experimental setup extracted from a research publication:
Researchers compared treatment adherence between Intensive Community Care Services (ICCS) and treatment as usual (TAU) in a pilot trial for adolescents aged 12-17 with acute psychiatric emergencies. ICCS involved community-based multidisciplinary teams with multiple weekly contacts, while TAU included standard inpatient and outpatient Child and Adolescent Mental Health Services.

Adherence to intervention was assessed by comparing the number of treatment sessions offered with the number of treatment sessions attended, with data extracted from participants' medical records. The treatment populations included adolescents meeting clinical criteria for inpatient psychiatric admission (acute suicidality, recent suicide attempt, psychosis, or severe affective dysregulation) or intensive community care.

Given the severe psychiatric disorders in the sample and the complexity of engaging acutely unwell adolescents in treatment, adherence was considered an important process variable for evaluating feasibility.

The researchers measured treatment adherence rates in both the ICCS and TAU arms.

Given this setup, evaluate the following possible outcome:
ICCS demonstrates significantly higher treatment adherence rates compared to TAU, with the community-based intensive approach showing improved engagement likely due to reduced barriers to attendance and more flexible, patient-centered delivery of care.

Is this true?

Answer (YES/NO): NO